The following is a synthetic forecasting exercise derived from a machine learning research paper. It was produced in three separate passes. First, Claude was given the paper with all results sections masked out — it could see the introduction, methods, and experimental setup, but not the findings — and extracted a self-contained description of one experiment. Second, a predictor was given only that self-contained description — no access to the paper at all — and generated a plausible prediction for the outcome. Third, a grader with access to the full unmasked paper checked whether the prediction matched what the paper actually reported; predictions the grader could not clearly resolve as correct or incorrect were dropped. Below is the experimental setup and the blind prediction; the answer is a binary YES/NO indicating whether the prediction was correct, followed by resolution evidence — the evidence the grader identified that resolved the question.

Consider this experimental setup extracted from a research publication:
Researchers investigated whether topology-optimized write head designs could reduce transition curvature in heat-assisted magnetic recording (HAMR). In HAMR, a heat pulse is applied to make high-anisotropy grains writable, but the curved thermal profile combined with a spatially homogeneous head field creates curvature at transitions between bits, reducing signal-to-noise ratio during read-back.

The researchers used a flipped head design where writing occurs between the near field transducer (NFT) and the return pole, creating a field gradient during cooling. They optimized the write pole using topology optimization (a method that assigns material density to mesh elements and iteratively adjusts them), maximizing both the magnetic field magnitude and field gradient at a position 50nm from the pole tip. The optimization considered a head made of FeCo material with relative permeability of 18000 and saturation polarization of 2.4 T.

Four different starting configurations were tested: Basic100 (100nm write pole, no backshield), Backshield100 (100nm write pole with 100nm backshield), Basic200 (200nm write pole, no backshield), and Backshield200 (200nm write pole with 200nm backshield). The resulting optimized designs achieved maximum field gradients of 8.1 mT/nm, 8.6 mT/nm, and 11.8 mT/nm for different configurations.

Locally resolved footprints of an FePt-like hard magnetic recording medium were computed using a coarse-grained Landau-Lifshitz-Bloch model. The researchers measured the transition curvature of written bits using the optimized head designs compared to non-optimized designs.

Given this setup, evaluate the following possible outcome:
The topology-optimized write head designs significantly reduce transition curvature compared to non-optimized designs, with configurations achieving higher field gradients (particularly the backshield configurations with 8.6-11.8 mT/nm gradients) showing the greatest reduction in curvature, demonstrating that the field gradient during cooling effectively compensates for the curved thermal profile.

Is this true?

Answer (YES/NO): NO